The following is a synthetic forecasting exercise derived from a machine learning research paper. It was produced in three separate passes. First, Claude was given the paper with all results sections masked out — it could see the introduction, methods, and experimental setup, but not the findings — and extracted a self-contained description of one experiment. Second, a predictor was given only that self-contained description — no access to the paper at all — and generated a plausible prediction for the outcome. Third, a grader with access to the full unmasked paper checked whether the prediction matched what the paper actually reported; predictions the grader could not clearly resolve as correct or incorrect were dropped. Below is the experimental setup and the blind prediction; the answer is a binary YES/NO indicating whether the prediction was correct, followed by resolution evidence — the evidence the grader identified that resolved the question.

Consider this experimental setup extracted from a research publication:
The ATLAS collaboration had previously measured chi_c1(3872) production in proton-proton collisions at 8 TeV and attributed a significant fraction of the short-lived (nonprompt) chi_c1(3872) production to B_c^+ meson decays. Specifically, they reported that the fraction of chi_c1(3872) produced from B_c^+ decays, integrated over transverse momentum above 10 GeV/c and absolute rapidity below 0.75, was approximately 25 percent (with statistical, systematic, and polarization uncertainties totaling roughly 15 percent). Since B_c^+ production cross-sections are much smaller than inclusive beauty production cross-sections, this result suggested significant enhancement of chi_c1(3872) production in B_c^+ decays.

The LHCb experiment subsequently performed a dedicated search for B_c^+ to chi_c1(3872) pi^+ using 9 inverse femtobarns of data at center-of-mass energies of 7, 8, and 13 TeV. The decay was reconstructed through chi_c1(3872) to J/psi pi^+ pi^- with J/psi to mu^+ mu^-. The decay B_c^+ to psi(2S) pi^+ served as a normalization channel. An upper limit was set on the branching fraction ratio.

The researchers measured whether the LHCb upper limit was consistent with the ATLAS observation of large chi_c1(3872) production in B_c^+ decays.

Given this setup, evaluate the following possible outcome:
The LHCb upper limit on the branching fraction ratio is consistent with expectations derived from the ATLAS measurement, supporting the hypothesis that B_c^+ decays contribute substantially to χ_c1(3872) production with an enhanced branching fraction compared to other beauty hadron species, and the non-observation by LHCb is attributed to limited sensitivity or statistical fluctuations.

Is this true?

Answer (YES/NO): NO